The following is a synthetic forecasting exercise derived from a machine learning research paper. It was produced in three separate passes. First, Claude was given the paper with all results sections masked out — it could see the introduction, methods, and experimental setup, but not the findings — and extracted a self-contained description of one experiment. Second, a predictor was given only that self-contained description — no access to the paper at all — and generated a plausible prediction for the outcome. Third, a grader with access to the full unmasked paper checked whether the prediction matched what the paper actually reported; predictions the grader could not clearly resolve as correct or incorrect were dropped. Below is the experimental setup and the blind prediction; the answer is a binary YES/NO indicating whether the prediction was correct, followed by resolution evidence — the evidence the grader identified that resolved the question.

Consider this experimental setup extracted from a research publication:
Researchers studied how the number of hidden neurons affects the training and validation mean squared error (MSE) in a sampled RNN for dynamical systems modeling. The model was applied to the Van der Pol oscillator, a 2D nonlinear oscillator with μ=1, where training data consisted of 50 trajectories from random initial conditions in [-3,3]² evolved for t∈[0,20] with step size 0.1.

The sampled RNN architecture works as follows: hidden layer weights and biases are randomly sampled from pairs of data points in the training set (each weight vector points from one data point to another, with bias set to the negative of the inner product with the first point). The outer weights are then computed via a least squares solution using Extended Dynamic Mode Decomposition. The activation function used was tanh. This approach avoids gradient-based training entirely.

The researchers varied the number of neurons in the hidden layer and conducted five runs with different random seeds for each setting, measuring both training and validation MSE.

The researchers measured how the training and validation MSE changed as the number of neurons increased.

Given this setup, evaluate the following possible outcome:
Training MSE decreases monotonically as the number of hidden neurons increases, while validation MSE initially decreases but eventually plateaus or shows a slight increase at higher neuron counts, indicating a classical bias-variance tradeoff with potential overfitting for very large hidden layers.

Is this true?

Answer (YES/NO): NO